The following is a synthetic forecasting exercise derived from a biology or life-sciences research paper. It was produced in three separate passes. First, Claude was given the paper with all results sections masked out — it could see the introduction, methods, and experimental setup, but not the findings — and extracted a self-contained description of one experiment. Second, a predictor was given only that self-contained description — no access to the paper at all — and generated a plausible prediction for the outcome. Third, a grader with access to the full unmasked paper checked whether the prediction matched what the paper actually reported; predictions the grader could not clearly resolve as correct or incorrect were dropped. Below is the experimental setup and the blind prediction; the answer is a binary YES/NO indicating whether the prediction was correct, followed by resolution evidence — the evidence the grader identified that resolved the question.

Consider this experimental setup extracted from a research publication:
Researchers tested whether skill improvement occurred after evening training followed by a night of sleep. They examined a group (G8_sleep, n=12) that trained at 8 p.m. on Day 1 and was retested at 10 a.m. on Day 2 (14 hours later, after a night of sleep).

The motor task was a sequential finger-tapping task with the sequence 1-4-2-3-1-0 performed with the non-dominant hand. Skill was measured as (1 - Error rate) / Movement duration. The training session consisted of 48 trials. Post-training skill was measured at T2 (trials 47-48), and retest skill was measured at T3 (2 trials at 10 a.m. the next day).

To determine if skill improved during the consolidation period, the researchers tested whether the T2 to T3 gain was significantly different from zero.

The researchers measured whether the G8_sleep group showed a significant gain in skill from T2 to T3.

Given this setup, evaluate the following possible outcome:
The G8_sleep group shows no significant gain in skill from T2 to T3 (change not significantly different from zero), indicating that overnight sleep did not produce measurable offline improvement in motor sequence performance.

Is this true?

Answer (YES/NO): NO